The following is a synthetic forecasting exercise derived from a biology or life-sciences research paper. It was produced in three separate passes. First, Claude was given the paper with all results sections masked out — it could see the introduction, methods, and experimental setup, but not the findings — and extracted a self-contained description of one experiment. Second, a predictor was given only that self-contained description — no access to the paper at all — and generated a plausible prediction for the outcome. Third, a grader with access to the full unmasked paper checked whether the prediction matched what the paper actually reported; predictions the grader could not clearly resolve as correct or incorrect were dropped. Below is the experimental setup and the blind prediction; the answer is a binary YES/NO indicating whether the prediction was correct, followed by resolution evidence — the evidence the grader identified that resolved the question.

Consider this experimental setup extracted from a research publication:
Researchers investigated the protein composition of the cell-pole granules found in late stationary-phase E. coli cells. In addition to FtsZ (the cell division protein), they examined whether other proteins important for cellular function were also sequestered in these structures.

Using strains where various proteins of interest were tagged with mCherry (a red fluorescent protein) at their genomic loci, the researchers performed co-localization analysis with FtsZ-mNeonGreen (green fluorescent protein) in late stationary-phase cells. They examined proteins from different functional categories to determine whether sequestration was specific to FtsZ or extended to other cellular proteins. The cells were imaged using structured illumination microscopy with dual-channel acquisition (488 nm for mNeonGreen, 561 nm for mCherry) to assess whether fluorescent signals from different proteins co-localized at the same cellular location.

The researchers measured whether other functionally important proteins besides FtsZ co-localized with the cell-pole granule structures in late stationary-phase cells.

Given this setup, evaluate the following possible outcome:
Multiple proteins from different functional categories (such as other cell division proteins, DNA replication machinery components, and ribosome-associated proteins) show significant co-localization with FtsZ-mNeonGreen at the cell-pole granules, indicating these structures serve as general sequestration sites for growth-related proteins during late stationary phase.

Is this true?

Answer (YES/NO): NO